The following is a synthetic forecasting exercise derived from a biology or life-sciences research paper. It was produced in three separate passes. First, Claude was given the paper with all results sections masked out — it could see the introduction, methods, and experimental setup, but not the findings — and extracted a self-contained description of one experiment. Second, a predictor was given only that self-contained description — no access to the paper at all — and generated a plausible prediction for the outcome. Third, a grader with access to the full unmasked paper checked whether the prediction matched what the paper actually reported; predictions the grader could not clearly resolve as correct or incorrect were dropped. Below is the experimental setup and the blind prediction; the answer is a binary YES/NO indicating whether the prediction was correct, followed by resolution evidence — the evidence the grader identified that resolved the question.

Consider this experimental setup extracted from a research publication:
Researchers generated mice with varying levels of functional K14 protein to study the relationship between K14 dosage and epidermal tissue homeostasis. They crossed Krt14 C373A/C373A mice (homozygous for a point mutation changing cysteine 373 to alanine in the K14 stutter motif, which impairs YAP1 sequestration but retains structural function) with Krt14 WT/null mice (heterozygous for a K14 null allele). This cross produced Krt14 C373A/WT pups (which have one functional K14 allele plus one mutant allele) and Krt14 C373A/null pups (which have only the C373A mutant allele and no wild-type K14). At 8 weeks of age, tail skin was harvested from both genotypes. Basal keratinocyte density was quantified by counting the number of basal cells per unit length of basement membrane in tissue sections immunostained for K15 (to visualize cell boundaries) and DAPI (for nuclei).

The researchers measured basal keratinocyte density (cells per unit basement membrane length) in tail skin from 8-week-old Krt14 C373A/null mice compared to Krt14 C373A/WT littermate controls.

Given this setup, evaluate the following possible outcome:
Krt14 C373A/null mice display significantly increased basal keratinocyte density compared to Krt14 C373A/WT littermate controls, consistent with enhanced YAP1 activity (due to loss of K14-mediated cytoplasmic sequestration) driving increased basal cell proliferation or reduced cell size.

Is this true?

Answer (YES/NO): YES